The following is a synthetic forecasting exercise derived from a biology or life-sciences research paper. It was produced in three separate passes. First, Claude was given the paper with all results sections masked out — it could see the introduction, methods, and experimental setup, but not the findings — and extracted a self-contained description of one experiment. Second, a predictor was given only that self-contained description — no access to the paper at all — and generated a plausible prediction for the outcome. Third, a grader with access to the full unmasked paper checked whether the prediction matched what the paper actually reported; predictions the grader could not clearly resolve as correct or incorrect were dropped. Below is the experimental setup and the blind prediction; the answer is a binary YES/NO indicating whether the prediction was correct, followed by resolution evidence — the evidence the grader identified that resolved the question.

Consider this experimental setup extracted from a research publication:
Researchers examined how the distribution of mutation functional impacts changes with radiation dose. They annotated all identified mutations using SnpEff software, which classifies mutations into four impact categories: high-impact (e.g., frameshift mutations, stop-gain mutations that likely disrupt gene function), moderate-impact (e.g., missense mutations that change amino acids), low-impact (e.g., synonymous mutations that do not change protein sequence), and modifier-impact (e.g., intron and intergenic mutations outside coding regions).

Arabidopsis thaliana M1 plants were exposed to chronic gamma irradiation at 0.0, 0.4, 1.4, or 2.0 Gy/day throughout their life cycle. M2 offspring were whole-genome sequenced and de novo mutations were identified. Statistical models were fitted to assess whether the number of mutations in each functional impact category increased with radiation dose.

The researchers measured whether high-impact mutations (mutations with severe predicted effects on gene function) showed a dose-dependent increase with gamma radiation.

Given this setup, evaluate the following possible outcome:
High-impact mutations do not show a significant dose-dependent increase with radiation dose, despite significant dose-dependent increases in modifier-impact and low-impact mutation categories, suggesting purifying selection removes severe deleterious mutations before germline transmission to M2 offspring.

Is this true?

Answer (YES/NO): NO